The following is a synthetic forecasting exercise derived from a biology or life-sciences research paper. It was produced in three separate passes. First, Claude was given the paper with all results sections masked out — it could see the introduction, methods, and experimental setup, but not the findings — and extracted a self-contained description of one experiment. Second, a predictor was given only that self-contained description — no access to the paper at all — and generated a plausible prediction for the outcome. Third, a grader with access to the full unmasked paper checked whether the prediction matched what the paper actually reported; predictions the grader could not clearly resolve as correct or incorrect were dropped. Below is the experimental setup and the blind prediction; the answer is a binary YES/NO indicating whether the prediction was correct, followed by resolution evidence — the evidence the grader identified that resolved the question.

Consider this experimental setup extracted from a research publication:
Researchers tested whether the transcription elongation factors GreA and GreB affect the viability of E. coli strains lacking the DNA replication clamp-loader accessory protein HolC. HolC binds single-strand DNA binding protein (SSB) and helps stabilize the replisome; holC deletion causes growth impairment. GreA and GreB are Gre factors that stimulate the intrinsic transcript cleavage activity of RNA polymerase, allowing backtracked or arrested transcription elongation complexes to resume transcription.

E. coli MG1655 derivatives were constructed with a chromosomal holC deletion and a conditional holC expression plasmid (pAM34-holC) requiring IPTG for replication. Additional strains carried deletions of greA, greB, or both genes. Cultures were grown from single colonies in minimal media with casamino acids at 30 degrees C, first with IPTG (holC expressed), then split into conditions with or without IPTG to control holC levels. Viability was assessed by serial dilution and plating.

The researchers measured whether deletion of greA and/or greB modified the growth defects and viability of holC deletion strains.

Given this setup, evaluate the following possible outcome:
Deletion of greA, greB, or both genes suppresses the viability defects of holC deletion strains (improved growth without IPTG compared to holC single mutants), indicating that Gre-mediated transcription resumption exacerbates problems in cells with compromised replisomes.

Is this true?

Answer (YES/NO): NO